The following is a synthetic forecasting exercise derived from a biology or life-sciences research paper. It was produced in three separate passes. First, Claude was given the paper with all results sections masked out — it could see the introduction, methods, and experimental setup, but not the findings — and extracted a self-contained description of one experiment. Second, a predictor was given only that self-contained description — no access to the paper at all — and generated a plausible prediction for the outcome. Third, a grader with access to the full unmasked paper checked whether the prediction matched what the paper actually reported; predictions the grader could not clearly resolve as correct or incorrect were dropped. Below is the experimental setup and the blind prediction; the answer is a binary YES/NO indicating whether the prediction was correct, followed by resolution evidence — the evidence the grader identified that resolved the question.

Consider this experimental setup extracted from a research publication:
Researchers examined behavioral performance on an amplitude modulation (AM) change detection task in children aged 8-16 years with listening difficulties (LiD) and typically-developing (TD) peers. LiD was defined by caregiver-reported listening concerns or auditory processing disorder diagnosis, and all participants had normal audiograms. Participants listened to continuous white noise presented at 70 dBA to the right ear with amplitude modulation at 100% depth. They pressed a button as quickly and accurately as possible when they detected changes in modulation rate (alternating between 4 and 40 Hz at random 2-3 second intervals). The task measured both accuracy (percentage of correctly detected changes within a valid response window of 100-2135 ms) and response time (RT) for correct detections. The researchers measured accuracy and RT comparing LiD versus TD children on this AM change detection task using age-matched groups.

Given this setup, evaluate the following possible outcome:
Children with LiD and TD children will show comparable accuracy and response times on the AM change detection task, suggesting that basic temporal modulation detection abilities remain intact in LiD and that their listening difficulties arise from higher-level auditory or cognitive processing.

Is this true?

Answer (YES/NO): NO